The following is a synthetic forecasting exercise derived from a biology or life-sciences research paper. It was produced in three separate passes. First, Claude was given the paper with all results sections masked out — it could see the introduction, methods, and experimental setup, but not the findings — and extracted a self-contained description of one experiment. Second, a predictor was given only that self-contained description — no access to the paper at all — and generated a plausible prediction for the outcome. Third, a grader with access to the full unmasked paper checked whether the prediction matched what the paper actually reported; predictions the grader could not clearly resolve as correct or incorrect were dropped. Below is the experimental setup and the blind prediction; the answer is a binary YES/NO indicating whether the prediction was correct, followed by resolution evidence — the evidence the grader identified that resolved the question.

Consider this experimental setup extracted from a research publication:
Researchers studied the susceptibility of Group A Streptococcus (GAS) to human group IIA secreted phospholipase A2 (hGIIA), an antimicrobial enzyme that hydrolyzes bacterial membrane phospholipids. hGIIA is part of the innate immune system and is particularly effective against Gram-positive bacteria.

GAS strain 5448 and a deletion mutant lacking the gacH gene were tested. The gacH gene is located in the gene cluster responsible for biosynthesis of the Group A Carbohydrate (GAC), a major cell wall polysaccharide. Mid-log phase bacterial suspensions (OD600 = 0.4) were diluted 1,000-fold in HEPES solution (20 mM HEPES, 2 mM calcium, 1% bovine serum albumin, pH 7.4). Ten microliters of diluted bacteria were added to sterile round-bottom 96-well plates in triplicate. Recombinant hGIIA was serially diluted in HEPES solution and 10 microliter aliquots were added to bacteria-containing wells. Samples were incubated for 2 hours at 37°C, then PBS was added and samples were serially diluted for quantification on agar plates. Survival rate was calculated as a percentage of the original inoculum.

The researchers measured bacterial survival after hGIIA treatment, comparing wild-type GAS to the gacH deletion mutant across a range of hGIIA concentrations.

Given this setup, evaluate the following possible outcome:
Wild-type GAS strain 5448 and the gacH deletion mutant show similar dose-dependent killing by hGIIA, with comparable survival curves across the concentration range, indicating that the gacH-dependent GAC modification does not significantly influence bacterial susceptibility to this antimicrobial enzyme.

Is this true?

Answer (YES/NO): NO